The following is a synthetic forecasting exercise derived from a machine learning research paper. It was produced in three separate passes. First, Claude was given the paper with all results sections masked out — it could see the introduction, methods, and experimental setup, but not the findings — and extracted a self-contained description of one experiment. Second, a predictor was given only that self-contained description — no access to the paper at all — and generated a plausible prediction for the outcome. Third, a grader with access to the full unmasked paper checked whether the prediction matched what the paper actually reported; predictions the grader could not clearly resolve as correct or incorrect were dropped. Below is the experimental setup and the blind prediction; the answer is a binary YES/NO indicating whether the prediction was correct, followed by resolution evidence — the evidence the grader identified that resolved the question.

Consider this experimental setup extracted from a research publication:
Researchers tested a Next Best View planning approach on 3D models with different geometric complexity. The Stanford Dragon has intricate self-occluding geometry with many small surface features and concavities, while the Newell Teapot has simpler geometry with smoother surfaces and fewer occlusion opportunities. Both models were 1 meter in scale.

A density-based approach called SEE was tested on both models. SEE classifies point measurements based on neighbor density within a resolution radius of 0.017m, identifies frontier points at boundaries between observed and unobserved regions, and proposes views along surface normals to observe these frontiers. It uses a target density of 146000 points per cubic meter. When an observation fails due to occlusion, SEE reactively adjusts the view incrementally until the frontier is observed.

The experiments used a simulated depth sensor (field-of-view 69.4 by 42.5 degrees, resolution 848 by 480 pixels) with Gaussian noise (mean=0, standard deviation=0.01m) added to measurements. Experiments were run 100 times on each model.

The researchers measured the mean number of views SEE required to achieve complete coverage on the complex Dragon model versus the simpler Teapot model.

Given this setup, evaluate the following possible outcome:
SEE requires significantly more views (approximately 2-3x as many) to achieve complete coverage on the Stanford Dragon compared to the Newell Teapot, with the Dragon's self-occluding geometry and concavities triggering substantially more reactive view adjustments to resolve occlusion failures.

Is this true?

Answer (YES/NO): NO